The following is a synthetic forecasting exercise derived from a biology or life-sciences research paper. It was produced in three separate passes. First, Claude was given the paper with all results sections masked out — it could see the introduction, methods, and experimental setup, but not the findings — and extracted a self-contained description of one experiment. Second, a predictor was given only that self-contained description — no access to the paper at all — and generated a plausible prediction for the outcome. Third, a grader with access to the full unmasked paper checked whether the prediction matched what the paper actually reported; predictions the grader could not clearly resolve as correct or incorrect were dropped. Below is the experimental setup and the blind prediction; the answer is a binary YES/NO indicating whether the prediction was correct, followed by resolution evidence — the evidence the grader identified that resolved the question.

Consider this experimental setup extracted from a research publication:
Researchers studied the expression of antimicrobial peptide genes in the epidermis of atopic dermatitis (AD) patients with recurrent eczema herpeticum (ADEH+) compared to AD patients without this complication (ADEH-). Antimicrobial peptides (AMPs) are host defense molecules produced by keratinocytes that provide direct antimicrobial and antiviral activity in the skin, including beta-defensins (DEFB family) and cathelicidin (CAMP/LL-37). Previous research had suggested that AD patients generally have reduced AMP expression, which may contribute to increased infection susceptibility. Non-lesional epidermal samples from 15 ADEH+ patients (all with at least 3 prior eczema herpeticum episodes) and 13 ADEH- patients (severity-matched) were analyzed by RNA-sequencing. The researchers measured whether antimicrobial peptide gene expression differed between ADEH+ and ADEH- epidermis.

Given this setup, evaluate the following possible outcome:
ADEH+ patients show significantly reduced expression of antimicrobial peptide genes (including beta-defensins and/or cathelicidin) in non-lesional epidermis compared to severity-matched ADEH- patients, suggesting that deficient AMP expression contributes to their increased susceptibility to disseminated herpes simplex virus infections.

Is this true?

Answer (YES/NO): NO